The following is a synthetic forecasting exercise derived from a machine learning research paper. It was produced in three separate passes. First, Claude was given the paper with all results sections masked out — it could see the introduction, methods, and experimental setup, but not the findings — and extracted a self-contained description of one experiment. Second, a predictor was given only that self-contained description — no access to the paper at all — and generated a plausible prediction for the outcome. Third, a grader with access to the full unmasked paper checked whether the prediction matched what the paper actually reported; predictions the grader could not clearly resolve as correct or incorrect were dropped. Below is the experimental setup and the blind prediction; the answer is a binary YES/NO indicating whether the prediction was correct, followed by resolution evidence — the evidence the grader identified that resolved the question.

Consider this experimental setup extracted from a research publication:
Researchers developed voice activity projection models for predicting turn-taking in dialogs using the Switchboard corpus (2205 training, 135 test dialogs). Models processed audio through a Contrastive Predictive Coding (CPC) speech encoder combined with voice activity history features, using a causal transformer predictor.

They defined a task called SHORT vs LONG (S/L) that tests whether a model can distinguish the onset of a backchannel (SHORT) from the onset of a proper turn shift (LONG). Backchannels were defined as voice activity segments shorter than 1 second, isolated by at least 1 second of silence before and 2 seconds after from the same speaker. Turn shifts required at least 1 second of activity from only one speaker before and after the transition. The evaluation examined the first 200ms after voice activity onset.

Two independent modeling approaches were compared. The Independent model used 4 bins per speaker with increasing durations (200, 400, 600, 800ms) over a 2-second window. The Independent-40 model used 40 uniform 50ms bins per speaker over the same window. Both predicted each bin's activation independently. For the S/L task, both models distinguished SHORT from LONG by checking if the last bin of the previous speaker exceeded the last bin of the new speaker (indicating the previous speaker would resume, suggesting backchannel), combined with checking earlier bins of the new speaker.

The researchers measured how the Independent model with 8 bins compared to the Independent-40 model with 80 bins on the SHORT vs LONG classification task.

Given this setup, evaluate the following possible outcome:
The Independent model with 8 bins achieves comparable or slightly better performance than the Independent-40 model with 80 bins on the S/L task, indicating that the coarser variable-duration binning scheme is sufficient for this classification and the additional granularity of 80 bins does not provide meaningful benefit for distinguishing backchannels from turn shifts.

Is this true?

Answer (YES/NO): YES